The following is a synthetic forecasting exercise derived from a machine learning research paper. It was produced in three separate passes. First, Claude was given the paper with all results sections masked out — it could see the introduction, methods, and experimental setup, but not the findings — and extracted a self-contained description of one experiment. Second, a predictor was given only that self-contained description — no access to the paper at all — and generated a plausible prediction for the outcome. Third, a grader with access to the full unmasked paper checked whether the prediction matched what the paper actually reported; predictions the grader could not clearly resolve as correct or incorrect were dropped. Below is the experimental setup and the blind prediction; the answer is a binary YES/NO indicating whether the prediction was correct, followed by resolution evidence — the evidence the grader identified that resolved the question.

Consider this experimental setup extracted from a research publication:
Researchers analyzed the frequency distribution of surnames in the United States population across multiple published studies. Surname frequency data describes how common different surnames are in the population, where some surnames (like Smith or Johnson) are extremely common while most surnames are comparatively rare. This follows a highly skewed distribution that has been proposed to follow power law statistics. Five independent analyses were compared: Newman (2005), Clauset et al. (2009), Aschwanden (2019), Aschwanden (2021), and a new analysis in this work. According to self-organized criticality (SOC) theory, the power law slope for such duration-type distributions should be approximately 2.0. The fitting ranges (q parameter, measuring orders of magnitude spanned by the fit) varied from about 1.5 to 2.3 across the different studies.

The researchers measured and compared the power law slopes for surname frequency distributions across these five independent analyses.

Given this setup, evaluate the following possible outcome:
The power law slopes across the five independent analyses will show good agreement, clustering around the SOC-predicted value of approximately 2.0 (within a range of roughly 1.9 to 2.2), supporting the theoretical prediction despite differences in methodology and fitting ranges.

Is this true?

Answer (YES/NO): NO